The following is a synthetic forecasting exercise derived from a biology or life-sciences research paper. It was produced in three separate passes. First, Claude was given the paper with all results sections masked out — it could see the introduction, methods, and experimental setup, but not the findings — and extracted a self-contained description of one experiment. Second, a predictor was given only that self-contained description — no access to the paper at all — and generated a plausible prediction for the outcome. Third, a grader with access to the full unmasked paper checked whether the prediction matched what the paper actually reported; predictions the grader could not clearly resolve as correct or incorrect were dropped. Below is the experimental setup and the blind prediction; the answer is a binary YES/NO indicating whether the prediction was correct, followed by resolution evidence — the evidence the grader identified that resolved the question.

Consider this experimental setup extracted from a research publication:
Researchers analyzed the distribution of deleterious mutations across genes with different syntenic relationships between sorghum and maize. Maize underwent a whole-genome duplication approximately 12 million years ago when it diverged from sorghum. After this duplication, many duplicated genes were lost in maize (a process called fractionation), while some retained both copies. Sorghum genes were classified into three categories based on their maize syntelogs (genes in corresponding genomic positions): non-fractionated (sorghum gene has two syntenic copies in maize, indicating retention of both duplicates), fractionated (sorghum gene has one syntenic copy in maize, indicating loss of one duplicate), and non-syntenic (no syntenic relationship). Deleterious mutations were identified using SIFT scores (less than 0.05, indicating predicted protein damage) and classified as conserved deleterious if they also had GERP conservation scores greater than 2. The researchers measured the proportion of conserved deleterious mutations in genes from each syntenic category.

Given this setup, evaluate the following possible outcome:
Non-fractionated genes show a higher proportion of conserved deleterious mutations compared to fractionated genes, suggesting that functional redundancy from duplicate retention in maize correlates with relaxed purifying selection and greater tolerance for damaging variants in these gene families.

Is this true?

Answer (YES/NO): NO